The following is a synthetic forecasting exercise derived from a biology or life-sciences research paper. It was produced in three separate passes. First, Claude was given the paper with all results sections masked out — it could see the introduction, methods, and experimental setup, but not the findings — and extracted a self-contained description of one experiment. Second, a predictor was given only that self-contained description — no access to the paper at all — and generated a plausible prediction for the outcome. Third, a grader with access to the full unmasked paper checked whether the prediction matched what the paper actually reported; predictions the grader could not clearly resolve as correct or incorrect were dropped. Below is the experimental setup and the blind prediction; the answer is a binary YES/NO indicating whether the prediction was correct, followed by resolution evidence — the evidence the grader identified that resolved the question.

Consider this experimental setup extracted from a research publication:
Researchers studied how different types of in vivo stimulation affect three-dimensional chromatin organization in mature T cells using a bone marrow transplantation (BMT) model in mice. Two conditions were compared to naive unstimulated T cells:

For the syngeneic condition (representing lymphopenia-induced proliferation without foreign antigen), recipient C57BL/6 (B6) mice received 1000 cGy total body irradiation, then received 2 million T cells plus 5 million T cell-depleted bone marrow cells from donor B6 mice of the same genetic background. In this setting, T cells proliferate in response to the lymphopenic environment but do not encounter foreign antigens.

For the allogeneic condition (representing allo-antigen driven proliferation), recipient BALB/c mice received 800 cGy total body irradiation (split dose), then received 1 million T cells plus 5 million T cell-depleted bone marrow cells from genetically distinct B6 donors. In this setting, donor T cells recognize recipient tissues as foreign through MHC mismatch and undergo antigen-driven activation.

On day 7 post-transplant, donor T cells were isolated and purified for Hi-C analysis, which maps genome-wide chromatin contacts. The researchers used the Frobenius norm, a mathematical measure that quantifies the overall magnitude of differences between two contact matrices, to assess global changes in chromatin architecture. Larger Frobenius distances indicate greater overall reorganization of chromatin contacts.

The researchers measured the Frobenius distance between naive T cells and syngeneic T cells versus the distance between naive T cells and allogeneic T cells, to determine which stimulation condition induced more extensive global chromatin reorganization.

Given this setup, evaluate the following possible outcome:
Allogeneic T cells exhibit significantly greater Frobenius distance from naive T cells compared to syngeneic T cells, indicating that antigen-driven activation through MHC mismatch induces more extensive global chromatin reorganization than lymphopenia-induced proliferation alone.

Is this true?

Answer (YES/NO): YES